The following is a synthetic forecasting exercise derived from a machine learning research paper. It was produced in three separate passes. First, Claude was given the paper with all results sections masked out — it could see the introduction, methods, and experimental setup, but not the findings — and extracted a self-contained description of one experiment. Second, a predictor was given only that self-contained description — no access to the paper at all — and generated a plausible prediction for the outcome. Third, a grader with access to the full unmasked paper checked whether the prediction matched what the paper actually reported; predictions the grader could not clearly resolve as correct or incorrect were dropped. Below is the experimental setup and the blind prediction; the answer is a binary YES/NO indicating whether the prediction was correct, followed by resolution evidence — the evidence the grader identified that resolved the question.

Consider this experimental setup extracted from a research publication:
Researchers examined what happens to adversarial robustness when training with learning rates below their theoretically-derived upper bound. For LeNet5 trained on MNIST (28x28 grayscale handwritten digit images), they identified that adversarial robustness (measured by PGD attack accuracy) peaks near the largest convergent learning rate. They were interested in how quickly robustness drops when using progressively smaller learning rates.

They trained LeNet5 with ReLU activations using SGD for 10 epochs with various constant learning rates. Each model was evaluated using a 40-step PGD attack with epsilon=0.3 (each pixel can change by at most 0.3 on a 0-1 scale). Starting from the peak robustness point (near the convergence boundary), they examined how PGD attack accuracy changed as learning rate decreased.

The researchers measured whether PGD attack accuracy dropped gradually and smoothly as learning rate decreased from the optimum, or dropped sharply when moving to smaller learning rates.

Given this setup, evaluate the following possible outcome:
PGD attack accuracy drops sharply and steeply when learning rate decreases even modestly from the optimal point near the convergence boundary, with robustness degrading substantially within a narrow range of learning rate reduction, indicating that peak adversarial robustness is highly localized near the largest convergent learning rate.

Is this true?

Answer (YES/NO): NO